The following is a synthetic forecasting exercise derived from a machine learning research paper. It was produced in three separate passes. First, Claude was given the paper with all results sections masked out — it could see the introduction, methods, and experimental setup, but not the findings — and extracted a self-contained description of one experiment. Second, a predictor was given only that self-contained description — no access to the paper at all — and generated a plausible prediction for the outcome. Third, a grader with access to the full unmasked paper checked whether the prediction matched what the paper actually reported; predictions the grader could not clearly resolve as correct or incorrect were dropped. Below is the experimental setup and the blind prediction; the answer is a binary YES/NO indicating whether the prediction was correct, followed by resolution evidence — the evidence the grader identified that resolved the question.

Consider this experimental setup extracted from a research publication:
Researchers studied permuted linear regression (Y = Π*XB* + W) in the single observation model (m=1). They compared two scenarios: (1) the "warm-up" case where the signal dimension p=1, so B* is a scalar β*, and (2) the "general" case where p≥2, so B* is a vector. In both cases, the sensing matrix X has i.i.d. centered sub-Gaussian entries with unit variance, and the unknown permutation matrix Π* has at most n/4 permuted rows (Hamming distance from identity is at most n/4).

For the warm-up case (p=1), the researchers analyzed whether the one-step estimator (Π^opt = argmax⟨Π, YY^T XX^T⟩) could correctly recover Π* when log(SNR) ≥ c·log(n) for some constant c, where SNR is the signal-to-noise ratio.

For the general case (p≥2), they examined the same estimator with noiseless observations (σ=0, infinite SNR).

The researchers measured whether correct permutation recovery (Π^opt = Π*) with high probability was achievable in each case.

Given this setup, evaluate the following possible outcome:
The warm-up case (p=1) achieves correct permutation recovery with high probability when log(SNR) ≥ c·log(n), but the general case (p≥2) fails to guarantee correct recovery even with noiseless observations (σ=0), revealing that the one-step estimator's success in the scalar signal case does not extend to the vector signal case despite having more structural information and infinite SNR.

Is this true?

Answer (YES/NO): YES